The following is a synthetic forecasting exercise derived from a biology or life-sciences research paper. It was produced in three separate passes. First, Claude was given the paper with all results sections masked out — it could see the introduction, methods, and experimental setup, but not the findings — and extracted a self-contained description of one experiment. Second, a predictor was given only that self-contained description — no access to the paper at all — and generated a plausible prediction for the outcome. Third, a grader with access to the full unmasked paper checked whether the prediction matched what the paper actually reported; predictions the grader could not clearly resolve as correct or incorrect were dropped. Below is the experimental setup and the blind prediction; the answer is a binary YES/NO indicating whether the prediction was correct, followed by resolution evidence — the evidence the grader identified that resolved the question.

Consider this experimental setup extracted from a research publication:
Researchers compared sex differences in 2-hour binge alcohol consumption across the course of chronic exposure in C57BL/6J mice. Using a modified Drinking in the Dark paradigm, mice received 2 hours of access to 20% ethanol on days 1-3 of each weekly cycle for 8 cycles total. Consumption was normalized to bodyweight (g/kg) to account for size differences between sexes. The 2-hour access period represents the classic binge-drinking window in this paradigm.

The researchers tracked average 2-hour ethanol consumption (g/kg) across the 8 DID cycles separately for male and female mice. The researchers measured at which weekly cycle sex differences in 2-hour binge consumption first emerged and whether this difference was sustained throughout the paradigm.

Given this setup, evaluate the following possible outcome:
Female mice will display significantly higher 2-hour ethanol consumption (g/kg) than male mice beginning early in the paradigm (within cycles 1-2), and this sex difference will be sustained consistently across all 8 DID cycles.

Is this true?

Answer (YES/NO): NO